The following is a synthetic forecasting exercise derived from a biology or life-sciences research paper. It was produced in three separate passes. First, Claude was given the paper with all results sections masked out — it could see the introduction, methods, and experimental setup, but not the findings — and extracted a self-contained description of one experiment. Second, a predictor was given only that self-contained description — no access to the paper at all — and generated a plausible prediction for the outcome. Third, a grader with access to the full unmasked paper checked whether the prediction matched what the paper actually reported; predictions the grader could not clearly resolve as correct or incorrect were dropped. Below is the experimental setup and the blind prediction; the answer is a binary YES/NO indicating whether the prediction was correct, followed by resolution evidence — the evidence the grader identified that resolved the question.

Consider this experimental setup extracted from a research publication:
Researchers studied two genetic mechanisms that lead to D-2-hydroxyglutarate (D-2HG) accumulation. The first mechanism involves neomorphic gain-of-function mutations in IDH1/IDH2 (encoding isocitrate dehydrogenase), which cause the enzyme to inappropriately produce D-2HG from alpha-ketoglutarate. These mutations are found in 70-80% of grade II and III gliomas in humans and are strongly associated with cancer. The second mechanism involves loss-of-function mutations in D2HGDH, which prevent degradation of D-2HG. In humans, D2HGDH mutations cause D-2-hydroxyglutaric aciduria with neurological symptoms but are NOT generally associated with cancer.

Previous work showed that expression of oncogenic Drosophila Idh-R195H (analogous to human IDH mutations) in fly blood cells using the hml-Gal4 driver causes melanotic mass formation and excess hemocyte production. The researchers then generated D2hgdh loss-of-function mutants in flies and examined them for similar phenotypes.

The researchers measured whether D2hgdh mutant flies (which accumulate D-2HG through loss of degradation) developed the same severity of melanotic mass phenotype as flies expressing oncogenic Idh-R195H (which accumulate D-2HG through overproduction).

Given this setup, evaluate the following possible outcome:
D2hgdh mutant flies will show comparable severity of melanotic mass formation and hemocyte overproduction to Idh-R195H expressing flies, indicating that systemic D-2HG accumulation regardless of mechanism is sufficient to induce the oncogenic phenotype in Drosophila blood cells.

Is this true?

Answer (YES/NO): NO